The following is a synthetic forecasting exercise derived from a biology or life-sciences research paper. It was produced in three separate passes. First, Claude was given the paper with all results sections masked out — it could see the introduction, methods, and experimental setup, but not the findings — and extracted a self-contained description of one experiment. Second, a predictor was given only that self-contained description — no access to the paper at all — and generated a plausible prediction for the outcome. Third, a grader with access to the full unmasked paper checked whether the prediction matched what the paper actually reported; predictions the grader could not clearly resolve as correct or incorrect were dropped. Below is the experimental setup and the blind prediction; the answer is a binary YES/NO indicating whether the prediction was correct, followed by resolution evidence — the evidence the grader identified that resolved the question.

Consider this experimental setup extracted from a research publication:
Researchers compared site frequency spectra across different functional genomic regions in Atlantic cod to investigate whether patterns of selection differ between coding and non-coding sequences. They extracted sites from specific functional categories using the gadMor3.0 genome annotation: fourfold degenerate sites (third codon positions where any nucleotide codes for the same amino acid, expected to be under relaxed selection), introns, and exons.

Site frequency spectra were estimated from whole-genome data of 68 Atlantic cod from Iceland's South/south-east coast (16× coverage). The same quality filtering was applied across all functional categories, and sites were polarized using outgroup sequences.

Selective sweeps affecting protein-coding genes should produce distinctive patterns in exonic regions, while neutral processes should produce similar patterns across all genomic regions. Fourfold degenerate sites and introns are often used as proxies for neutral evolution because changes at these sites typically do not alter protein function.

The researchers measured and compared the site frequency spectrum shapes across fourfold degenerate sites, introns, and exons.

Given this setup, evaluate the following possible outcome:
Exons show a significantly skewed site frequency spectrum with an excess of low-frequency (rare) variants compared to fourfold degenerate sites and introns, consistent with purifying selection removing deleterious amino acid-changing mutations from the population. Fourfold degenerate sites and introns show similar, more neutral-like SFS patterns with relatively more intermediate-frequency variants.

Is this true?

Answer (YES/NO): NO